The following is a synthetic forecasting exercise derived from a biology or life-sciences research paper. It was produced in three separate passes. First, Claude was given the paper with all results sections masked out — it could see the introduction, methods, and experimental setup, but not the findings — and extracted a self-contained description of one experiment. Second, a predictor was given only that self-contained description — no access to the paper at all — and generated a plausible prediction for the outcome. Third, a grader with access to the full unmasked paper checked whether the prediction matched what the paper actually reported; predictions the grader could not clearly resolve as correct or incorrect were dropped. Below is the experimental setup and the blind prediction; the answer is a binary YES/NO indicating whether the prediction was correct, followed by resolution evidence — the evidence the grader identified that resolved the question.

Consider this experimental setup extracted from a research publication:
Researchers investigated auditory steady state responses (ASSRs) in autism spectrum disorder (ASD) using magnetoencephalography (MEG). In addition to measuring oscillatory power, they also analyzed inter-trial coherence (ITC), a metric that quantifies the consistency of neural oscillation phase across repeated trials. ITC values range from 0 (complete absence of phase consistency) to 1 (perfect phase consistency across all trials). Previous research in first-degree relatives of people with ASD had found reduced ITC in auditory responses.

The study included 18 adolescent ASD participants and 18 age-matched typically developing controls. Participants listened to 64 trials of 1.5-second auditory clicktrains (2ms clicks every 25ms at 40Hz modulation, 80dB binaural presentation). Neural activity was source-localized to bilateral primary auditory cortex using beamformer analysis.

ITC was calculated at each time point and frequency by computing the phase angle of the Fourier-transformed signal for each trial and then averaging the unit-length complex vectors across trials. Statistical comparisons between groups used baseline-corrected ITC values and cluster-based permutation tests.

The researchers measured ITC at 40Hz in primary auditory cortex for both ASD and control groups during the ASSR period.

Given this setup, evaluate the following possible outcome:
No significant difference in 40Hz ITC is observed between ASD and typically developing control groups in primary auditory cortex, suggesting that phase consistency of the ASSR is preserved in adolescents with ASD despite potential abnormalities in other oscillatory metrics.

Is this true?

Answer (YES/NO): NO